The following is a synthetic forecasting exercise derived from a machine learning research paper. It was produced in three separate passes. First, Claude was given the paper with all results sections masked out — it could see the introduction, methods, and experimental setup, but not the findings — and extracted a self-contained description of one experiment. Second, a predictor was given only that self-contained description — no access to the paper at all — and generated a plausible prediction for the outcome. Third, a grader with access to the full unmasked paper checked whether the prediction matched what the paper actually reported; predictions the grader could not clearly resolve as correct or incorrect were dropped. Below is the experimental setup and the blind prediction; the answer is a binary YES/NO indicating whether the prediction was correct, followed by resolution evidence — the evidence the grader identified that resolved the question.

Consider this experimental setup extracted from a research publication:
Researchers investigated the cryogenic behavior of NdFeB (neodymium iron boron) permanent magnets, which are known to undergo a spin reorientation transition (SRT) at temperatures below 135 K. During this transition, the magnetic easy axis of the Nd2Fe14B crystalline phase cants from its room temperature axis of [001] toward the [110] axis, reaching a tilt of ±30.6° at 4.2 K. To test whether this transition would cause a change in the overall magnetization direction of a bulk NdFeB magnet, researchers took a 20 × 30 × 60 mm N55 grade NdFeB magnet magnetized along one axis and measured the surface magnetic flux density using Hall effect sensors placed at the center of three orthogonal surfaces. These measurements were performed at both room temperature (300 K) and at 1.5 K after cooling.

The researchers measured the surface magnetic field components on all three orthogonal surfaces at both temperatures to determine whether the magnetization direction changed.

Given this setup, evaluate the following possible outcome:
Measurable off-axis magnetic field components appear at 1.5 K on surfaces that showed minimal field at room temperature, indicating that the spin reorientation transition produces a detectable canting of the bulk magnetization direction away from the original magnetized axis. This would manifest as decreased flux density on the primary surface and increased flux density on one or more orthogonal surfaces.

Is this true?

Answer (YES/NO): NO